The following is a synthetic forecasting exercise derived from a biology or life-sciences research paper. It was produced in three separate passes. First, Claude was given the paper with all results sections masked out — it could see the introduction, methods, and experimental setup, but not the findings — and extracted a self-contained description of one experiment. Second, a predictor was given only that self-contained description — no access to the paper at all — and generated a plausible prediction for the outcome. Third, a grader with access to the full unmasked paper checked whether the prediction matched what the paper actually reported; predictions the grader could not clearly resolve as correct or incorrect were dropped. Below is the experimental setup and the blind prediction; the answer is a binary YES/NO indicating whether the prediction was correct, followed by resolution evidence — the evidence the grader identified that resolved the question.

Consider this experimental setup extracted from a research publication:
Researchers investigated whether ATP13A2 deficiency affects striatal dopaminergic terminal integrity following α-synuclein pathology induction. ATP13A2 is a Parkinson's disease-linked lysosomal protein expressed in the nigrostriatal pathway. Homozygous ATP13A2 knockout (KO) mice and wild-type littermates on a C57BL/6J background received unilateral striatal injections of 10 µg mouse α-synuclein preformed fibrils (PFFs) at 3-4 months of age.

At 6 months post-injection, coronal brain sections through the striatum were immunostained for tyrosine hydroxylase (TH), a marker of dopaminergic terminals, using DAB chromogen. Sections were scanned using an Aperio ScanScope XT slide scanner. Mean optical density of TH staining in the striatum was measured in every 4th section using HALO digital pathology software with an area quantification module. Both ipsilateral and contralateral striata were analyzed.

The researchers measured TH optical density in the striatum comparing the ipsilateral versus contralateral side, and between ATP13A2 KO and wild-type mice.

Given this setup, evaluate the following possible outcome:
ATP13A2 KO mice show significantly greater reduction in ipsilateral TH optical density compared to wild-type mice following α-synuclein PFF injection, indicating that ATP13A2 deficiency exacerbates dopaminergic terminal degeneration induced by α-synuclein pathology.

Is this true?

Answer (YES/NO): NO